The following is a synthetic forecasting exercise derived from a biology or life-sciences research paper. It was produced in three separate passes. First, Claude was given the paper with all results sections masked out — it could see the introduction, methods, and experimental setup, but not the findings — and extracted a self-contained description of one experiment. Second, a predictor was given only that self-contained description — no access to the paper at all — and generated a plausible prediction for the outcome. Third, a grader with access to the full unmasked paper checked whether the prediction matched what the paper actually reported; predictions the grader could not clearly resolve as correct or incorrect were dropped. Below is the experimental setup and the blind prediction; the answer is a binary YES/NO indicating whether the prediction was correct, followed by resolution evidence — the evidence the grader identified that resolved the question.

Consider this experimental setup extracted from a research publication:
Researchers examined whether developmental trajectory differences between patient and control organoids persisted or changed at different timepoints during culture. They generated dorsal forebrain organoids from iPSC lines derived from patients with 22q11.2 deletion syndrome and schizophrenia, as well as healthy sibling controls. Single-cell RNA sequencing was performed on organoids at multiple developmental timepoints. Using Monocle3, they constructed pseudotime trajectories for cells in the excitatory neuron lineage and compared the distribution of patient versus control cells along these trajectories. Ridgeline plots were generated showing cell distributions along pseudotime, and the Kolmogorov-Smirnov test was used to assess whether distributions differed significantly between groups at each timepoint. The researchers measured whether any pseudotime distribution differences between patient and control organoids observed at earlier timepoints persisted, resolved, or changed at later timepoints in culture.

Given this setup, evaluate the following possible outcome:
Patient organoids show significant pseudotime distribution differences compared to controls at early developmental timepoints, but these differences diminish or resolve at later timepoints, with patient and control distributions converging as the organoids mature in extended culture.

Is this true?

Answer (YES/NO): NO